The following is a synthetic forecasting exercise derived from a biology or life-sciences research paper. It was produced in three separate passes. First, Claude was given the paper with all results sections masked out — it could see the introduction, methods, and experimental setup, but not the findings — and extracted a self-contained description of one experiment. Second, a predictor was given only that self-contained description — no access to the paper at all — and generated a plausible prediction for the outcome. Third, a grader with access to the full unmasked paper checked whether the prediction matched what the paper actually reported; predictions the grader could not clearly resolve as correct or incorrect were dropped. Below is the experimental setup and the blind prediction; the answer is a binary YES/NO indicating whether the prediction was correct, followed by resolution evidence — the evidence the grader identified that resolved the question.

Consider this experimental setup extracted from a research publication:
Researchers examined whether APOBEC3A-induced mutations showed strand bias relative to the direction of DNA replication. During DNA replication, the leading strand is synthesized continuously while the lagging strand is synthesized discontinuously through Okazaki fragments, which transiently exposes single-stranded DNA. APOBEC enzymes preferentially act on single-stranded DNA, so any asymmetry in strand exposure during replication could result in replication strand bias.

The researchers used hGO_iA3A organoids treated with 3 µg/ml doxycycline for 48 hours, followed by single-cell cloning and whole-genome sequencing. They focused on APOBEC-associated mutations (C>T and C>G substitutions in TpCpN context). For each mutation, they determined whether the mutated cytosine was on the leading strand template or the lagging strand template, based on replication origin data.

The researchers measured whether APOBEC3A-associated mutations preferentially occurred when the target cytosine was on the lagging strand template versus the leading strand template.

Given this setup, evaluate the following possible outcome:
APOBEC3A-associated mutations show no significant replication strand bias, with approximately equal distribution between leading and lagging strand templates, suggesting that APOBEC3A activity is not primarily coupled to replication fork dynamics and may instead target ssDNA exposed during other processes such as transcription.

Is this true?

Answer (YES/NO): NO